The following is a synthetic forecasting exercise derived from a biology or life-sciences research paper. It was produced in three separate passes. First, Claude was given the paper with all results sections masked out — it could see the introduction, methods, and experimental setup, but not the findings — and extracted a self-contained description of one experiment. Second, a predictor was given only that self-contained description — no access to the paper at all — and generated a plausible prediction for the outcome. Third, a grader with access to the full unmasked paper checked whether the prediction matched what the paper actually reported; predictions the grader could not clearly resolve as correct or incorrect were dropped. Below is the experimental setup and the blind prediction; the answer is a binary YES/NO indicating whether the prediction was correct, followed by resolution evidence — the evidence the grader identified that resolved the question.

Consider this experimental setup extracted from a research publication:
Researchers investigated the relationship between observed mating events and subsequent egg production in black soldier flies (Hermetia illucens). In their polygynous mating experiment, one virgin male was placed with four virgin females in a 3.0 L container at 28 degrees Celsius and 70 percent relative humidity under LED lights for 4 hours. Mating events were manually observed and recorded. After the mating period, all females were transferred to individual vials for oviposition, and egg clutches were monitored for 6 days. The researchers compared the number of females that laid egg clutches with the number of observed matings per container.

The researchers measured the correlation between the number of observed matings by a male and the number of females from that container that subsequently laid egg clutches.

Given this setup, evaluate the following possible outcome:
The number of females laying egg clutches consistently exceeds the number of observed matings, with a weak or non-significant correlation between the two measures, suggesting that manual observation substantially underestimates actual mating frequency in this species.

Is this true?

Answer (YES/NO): NO